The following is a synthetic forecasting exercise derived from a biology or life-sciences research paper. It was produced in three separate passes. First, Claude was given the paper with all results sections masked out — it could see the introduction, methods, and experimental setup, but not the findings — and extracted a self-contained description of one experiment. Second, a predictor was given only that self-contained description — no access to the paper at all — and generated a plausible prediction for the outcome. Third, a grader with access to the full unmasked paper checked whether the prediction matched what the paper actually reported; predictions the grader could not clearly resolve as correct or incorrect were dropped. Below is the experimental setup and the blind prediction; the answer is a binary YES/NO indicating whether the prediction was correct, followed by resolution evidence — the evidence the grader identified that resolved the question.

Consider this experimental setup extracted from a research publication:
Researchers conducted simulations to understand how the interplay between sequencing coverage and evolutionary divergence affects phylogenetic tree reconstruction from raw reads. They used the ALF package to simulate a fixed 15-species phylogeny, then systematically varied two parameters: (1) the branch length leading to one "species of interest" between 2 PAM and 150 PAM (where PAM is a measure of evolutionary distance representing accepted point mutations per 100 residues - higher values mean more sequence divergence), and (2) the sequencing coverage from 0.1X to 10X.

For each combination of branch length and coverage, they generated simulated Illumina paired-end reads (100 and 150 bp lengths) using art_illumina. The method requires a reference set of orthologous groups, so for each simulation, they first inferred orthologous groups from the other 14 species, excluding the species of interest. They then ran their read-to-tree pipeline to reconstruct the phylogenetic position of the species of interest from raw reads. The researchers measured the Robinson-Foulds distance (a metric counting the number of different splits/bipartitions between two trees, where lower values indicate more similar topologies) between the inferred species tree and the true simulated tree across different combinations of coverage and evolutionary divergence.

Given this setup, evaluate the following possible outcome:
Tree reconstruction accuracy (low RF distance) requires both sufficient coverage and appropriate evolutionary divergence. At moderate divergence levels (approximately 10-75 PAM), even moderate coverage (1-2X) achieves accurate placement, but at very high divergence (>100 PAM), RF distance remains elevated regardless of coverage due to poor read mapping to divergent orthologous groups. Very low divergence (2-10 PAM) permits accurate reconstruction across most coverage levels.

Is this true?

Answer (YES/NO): NO